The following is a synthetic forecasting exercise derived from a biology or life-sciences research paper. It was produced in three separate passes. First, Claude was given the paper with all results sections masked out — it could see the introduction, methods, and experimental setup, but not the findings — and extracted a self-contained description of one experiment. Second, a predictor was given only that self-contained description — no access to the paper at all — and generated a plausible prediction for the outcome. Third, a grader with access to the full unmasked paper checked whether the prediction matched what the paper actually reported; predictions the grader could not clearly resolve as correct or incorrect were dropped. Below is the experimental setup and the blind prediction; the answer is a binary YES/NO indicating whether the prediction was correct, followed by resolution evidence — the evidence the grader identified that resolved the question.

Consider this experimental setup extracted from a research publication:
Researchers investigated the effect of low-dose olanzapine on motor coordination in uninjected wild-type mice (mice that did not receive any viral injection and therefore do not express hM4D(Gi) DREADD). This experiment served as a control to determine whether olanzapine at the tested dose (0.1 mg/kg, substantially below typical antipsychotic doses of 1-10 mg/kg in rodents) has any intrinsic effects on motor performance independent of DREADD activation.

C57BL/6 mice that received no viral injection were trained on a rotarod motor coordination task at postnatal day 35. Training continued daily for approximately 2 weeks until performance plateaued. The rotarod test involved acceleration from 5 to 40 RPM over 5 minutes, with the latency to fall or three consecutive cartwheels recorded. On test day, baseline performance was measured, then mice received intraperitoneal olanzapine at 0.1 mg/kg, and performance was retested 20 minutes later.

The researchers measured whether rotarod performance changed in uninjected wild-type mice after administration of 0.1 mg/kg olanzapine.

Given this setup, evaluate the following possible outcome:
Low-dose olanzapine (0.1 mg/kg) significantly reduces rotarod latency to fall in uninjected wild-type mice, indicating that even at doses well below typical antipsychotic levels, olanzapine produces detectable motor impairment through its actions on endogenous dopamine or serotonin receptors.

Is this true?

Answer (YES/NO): NO